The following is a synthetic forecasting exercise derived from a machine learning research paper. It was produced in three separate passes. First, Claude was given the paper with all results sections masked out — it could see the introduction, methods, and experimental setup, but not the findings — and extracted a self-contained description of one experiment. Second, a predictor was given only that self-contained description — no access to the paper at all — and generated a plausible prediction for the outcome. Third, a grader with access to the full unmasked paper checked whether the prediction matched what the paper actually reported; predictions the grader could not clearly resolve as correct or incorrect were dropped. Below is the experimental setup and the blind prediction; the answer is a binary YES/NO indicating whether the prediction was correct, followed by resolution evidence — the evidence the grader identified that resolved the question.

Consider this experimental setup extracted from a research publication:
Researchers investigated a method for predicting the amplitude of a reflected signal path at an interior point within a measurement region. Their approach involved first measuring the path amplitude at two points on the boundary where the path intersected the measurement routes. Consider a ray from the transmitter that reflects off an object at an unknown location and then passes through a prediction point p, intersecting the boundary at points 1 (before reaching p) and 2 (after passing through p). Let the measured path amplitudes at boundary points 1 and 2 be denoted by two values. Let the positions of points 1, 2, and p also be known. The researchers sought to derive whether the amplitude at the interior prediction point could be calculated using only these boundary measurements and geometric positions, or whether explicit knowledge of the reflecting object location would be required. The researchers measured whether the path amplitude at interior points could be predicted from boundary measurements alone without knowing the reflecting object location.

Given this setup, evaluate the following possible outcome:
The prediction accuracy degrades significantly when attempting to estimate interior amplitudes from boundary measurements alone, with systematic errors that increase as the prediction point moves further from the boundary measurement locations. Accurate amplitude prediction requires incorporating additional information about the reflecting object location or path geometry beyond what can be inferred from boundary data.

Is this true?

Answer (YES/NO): NO